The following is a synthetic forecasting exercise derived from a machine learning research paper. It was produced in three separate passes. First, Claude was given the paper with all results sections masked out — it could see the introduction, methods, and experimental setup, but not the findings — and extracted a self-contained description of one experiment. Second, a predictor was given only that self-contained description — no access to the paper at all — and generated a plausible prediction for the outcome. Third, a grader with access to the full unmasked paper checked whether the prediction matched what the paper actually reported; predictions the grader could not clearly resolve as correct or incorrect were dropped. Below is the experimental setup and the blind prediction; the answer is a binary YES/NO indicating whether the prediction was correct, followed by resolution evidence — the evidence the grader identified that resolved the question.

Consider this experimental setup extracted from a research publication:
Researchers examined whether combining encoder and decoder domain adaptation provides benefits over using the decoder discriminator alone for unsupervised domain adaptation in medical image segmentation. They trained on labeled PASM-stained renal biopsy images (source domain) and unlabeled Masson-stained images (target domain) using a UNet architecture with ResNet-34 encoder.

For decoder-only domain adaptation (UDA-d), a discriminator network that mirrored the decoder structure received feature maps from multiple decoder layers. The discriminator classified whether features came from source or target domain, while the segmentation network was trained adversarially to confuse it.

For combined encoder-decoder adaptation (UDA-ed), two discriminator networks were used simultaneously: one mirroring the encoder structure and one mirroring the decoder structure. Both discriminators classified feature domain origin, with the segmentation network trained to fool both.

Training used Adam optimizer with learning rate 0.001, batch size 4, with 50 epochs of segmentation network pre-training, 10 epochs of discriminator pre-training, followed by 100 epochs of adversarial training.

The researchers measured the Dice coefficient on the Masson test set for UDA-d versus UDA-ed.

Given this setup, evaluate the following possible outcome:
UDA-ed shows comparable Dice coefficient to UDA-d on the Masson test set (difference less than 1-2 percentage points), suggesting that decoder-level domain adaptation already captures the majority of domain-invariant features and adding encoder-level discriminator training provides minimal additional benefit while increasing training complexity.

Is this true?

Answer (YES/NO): NO